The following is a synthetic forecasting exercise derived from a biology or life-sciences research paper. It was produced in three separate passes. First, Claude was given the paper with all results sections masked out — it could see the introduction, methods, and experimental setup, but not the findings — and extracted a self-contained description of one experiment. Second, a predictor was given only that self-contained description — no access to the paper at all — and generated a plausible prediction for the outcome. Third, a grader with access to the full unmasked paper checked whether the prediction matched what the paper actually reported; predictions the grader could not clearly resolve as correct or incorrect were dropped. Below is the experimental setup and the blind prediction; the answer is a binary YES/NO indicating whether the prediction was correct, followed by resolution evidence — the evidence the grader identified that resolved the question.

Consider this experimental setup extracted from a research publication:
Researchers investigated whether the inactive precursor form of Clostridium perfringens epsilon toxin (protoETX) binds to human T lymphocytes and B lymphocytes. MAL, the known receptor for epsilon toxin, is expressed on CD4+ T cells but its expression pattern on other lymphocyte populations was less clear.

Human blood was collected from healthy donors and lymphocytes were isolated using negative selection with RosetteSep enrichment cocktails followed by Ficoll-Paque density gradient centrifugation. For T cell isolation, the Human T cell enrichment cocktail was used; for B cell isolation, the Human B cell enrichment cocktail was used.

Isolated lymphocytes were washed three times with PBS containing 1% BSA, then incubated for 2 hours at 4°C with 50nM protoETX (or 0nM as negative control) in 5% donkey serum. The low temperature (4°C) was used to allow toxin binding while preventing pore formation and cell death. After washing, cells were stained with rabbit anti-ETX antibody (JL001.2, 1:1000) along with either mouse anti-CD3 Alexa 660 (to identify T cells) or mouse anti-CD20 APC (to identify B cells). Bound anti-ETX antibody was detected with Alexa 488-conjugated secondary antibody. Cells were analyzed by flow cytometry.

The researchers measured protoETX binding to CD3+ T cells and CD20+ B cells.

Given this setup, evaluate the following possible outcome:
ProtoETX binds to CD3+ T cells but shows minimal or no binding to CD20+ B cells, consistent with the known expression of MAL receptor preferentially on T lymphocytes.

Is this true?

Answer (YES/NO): YES